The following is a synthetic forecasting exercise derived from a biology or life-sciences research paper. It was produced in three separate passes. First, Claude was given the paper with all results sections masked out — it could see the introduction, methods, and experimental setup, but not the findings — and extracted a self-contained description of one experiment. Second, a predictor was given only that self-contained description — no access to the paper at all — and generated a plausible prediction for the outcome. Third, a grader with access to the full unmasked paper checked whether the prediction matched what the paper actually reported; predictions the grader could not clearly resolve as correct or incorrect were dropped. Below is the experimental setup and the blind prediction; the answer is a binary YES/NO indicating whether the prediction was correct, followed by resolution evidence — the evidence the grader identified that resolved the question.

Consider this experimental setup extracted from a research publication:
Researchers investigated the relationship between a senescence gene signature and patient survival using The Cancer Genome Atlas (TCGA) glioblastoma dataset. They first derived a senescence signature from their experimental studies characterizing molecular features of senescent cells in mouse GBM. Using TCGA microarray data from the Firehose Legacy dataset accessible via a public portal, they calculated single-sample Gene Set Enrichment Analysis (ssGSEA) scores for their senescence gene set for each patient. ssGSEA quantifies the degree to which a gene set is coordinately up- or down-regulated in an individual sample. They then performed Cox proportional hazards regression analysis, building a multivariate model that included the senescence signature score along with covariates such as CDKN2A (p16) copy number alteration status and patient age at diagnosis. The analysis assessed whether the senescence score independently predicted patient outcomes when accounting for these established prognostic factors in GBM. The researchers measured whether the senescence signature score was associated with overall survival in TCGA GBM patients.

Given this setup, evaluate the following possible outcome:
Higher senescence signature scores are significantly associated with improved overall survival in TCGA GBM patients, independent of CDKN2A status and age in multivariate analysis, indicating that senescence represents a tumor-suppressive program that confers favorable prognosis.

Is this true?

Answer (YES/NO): NO